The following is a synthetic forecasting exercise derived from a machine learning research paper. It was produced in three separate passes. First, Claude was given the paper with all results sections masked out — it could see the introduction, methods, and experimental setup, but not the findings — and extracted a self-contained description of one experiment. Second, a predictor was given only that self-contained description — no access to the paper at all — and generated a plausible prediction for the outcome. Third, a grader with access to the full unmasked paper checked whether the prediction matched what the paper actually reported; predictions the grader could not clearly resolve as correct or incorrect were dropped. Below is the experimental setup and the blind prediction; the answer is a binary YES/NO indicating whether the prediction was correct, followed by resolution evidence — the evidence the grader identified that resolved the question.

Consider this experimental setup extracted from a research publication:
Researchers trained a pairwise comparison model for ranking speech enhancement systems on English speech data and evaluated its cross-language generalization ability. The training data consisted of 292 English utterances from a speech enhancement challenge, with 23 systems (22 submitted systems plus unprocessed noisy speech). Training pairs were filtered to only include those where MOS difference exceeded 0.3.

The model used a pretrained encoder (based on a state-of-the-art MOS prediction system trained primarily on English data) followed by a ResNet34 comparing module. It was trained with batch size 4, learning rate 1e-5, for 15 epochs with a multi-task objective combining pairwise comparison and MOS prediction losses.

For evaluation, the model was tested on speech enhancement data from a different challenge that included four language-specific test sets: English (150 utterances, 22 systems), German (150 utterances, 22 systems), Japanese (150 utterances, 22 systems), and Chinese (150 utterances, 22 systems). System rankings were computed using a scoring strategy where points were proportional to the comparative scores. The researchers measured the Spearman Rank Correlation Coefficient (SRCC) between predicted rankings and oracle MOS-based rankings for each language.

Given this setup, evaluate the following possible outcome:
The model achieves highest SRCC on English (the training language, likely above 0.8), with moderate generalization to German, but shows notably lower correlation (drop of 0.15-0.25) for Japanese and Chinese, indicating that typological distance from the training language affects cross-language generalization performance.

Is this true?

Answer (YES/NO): NO